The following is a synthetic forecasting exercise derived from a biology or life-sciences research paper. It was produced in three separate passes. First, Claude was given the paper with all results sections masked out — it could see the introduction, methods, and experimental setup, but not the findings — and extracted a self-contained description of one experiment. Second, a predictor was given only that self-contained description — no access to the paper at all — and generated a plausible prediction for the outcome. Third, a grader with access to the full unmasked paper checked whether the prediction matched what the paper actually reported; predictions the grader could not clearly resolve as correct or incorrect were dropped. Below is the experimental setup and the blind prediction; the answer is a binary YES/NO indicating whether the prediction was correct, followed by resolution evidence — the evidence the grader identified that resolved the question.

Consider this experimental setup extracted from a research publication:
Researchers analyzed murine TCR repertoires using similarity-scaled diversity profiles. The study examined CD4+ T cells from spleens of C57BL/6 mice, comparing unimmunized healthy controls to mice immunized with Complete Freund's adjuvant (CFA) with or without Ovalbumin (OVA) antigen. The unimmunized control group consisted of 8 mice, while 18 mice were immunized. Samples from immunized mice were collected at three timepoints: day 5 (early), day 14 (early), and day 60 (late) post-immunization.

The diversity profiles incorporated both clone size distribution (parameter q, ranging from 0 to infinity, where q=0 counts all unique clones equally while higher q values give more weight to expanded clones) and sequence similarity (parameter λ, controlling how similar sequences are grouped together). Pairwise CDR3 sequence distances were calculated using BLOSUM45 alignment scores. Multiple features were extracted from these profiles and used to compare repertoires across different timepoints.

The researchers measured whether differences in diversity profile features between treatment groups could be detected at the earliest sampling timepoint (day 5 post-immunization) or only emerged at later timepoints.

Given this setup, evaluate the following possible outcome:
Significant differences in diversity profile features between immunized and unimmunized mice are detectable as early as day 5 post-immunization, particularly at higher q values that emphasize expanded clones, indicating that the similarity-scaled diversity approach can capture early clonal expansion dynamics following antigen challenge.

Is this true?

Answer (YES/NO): NO